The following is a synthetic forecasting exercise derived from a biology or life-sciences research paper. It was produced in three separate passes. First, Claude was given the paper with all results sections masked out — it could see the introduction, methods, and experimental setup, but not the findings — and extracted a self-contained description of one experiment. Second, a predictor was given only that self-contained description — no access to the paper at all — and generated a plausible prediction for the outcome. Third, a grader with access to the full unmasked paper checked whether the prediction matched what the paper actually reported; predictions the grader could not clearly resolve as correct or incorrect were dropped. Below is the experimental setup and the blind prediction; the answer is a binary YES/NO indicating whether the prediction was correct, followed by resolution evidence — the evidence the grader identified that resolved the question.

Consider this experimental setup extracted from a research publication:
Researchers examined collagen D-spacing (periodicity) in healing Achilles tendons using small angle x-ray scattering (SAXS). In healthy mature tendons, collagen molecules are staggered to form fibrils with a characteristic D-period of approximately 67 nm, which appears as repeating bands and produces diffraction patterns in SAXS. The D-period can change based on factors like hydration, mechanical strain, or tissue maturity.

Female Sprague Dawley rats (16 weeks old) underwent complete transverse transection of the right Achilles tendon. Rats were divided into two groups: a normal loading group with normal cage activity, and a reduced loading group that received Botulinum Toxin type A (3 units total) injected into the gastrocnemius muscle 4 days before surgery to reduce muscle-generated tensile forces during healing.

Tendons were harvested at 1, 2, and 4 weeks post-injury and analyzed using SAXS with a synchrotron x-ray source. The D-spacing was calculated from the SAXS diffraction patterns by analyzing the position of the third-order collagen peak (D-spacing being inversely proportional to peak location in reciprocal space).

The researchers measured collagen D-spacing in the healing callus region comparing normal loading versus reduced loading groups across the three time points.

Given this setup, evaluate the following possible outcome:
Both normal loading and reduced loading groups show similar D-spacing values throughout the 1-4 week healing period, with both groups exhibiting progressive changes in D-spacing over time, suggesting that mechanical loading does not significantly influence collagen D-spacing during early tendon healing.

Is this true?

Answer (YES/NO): NO